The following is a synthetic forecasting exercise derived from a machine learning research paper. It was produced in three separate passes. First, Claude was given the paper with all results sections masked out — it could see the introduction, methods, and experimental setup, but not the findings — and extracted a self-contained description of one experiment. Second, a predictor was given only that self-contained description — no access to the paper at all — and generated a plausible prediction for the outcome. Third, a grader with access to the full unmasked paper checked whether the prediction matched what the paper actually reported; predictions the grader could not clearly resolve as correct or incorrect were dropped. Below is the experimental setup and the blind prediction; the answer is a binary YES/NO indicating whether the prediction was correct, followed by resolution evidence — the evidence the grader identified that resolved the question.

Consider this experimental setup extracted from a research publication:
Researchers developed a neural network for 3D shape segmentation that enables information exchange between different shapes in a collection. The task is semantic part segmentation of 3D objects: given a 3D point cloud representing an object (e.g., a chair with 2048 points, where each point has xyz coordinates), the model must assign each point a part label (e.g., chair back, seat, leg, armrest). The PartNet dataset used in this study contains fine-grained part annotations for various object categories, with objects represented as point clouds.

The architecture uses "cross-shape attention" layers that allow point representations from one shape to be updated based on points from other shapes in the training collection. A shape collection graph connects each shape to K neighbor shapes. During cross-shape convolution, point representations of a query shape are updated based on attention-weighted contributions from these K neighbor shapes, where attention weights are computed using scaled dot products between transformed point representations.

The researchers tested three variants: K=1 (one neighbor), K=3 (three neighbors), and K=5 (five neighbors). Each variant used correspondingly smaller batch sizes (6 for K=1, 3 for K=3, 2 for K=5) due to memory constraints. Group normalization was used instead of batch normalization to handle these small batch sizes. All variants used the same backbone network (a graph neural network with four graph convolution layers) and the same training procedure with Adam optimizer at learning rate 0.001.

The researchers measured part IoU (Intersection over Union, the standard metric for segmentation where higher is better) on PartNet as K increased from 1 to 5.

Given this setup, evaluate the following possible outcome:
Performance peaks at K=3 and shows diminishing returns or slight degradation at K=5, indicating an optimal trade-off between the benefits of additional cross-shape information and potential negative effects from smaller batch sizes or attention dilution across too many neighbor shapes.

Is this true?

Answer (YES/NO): NO